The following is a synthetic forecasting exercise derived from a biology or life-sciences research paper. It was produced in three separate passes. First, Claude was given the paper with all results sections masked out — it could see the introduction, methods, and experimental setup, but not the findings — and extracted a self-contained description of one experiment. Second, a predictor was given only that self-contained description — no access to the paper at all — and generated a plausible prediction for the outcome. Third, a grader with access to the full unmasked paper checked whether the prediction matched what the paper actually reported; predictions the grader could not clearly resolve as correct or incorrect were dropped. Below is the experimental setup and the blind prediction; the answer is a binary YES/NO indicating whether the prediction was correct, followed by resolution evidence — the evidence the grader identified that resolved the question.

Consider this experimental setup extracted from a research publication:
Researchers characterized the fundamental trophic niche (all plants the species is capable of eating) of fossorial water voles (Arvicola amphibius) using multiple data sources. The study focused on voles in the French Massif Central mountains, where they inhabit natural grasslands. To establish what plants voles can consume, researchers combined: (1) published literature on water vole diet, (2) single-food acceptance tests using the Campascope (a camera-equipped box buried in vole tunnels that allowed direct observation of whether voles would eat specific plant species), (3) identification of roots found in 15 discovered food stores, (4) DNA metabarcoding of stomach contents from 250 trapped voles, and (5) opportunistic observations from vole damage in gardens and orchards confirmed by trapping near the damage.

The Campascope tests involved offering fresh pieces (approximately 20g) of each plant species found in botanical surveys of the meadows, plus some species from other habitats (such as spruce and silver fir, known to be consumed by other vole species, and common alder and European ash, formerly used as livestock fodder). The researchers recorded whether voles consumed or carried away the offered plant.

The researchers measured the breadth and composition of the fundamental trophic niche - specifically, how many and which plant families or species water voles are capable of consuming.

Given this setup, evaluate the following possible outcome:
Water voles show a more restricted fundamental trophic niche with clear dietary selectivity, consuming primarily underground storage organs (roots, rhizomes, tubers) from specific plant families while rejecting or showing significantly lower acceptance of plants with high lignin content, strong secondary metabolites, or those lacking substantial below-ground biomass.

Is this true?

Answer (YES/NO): NO